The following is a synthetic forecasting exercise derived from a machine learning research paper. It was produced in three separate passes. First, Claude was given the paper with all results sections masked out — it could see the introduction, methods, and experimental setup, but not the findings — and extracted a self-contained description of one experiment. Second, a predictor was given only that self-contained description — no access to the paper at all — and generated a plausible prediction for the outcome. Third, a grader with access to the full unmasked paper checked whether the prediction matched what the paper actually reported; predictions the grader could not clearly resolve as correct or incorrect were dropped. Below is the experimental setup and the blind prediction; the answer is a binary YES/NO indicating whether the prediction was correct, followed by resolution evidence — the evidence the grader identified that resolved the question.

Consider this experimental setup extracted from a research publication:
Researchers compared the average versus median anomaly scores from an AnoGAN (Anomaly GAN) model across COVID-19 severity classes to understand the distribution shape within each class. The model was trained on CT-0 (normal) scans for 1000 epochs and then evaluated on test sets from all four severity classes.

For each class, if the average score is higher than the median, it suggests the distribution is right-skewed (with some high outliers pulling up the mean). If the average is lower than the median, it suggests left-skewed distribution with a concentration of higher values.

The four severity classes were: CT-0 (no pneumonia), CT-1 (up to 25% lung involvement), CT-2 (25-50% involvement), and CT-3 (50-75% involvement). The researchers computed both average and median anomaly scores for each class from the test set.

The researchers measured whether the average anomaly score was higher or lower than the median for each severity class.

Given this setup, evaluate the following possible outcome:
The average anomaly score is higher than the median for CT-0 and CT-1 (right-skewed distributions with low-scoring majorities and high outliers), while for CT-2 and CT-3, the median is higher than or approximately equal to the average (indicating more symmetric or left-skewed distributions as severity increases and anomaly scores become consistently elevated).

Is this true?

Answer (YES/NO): NO